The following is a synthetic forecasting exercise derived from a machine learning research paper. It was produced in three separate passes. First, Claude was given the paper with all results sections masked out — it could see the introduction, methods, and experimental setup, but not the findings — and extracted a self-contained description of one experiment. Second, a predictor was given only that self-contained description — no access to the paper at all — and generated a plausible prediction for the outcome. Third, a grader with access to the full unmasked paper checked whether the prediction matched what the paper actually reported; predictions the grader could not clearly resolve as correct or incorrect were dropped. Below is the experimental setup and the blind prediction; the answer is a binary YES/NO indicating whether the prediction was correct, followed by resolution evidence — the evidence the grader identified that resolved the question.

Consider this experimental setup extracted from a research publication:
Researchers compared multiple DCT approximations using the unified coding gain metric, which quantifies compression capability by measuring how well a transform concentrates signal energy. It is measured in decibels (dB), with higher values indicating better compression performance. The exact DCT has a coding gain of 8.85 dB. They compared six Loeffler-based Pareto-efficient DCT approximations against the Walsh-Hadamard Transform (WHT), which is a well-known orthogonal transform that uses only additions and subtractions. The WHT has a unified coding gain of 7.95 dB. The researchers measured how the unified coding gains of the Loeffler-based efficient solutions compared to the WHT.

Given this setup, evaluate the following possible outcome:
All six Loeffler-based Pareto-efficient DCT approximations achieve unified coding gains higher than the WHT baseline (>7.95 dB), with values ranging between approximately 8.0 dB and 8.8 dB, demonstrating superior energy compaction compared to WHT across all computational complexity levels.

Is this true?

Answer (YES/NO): NO